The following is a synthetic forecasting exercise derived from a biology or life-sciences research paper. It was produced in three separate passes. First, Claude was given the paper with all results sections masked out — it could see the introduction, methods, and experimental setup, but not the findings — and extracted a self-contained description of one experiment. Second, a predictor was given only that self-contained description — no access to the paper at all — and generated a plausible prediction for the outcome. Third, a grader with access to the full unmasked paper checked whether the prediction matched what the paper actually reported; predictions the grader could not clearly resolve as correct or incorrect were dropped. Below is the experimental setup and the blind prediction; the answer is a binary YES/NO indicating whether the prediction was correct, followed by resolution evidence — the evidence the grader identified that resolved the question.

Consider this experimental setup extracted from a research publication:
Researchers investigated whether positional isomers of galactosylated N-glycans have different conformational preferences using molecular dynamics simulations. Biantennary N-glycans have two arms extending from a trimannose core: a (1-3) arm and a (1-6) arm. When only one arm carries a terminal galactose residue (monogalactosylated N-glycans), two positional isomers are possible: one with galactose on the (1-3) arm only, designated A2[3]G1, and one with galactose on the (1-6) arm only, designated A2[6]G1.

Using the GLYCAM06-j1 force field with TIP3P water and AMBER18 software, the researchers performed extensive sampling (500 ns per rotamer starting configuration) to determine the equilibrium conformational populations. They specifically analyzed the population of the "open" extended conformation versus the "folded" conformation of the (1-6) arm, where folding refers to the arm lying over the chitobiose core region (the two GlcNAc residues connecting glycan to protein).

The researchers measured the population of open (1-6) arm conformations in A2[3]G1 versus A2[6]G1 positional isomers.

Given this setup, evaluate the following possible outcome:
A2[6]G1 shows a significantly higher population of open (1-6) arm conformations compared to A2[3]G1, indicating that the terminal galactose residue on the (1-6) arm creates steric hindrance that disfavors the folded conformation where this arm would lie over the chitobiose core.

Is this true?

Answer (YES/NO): NO